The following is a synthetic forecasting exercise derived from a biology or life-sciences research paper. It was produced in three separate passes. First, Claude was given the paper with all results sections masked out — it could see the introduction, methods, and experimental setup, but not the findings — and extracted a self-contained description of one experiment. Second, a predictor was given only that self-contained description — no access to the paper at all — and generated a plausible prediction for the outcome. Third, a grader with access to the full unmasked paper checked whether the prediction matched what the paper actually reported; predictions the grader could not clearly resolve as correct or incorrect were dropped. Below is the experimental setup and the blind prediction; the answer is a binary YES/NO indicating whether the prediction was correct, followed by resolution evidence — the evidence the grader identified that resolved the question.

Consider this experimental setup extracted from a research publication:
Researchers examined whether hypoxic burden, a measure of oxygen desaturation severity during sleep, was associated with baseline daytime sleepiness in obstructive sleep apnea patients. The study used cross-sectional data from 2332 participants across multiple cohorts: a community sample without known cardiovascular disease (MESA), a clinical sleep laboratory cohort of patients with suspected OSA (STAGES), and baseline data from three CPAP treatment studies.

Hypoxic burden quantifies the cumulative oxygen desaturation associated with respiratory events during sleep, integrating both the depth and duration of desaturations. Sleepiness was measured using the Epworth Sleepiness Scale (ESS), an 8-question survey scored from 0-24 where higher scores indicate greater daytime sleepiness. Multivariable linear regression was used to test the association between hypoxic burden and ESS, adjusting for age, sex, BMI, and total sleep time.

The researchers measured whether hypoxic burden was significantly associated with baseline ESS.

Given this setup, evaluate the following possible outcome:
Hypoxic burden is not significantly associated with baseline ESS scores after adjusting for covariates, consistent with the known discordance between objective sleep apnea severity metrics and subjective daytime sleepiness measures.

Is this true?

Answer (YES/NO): NO